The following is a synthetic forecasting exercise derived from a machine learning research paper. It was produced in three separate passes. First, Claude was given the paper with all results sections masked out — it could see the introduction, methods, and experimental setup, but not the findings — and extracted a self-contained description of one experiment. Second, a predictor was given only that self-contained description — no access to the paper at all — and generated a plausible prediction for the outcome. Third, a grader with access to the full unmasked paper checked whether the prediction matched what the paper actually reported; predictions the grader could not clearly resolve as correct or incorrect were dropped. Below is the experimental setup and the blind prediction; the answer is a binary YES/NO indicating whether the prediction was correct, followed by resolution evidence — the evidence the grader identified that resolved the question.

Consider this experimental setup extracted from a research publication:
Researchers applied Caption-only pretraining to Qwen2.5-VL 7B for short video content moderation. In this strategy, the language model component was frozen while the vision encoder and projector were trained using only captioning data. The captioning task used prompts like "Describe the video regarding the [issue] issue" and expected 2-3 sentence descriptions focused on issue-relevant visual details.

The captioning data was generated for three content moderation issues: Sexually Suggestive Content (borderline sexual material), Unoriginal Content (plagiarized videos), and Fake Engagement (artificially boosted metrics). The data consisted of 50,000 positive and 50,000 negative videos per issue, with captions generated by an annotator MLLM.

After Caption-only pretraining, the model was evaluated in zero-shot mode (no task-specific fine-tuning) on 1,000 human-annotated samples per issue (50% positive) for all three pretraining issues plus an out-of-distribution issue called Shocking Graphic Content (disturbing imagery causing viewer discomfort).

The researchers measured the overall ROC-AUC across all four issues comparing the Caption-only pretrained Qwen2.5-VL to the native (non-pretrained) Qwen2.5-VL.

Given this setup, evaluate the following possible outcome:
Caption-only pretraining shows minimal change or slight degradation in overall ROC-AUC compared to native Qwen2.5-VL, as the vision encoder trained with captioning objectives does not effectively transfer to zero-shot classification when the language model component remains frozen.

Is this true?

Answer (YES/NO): YES